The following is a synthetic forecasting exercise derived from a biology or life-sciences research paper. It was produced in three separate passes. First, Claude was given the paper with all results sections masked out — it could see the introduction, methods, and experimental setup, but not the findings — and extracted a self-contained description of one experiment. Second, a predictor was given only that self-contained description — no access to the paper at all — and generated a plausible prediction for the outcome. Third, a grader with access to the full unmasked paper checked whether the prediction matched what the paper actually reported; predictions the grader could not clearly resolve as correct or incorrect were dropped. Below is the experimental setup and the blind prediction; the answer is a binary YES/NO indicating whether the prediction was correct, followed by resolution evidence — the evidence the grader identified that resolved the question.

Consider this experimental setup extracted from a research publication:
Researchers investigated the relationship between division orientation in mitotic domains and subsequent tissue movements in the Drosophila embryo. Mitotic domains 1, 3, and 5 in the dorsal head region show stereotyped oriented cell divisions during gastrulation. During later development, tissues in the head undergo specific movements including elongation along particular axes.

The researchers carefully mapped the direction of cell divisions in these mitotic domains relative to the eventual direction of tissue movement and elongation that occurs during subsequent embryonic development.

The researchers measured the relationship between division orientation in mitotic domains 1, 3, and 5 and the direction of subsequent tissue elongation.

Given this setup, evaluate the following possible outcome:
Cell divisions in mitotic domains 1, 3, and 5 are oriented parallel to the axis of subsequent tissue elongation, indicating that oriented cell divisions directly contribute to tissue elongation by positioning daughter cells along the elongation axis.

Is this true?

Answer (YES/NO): NO